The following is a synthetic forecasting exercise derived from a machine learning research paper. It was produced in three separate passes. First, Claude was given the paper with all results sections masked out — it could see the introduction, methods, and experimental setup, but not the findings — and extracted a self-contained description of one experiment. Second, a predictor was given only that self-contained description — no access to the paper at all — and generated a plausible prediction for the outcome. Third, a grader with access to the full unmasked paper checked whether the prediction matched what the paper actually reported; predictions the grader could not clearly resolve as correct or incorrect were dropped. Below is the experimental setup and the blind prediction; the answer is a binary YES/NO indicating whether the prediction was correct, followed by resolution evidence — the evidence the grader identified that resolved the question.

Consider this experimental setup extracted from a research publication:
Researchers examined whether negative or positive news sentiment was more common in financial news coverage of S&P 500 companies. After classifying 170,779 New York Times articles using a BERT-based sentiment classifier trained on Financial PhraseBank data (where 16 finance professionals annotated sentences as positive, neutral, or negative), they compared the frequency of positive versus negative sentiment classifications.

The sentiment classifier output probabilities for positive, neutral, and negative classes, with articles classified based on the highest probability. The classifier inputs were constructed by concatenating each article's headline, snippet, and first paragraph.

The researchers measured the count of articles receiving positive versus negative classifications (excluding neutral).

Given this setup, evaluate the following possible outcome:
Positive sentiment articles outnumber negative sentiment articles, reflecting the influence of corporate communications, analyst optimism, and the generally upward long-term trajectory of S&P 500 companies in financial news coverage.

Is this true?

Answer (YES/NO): NO